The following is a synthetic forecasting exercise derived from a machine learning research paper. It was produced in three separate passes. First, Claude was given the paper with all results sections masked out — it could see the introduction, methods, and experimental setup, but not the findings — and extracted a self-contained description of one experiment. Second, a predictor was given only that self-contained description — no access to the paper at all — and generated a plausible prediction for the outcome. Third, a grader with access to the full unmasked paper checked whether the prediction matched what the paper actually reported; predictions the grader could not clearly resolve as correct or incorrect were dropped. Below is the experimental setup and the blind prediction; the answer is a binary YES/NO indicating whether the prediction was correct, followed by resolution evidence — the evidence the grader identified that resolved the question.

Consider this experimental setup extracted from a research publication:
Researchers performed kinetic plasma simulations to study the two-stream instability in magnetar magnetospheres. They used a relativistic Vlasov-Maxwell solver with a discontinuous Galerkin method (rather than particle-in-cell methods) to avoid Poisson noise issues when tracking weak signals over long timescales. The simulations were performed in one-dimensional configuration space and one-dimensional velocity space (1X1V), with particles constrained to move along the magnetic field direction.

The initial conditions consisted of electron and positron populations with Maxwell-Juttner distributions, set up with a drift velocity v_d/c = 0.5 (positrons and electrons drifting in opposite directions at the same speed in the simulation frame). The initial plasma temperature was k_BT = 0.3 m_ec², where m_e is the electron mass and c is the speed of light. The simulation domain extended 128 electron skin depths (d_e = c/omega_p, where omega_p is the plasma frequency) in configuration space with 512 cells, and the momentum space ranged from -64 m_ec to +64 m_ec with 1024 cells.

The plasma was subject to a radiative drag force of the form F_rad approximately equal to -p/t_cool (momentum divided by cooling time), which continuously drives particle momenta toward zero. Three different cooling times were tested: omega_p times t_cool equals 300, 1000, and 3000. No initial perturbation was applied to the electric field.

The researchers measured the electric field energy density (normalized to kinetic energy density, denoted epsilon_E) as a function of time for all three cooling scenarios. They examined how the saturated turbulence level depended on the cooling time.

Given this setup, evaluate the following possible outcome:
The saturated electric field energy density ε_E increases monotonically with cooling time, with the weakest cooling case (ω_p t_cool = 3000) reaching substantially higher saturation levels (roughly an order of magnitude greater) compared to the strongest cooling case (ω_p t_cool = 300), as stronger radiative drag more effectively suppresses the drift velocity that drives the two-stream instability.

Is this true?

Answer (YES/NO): NO